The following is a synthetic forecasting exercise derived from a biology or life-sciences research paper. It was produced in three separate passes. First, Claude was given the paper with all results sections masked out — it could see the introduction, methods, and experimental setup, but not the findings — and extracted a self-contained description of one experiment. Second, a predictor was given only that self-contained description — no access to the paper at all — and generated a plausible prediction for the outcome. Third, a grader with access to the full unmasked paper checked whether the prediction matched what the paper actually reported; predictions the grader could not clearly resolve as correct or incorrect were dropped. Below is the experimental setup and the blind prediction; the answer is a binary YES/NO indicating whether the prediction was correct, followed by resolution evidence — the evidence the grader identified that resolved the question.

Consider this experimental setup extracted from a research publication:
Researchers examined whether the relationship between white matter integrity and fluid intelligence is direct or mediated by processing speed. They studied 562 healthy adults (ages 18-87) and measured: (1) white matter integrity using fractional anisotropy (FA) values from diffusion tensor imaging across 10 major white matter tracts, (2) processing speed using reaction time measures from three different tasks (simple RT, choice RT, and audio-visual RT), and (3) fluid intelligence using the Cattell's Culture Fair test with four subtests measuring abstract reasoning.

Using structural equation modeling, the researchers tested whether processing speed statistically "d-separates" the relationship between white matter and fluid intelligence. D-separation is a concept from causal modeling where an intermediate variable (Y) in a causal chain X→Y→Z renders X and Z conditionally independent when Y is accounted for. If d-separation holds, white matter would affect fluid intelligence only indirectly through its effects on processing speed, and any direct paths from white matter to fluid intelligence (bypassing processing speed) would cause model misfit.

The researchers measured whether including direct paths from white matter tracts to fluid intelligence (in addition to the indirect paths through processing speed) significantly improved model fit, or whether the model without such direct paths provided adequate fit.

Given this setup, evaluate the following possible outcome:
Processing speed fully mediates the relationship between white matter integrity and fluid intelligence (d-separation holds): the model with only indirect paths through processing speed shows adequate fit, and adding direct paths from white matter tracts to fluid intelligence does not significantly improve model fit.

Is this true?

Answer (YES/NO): YES